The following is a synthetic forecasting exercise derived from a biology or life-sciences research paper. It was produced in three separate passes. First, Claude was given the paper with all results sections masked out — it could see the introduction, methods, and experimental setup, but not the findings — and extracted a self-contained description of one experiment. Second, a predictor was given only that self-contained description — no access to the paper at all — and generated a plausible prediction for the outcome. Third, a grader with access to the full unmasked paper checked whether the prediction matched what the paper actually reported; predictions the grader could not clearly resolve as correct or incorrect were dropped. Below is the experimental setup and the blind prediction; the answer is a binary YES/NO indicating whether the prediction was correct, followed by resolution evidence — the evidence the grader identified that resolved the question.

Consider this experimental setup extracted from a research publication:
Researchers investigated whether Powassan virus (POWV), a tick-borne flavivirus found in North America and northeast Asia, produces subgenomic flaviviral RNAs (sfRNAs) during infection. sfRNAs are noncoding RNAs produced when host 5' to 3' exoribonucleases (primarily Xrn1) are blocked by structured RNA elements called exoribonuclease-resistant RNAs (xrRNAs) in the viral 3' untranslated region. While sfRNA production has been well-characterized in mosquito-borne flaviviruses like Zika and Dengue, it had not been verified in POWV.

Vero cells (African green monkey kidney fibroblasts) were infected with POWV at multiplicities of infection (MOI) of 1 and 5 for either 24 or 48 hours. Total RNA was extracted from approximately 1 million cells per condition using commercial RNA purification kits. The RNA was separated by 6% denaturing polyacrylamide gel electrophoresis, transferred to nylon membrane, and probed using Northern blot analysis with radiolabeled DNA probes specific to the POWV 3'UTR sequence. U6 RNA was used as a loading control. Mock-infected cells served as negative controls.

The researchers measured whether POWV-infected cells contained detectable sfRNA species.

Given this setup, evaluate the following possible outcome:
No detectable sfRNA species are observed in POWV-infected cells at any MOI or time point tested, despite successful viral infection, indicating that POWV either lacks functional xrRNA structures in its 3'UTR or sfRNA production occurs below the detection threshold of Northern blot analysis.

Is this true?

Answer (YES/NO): NO